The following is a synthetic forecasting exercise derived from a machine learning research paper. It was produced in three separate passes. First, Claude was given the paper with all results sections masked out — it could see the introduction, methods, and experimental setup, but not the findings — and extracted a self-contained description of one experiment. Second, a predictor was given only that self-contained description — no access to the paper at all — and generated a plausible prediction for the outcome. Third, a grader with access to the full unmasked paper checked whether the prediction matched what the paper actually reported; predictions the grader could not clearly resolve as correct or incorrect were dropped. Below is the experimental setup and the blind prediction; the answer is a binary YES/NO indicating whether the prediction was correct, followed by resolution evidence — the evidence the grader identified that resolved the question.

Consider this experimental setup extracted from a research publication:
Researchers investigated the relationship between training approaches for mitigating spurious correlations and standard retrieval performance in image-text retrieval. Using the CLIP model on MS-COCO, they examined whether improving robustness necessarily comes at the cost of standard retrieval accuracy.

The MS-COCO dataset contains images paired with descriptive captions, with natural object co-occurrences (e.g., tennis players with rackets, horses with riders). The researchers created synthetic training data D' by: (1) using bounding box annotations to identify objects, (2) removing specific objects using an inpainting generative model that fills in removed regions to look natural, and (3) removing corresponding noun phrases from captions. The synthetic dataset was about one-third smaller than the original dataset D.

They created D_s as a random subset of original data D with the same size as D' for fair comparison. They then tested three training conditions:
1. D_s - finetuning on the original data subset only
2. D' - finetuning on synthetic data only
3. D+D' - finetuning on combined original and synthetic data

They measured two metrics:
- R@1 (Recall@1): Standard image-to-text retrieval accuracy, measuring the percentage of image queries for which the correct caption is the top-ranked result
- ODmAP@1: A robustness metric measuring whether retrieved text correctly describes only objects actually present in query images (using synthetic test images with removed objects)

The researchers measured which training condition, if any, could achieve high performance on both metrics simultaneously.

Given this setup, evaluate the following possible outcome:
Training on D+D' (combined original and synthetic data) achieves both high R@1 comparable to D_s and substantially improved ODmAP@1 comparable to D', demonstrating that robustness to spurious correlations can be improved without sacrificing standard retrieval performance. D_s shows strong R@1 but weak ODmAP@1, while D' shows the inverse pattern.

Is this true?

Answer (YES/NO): NO